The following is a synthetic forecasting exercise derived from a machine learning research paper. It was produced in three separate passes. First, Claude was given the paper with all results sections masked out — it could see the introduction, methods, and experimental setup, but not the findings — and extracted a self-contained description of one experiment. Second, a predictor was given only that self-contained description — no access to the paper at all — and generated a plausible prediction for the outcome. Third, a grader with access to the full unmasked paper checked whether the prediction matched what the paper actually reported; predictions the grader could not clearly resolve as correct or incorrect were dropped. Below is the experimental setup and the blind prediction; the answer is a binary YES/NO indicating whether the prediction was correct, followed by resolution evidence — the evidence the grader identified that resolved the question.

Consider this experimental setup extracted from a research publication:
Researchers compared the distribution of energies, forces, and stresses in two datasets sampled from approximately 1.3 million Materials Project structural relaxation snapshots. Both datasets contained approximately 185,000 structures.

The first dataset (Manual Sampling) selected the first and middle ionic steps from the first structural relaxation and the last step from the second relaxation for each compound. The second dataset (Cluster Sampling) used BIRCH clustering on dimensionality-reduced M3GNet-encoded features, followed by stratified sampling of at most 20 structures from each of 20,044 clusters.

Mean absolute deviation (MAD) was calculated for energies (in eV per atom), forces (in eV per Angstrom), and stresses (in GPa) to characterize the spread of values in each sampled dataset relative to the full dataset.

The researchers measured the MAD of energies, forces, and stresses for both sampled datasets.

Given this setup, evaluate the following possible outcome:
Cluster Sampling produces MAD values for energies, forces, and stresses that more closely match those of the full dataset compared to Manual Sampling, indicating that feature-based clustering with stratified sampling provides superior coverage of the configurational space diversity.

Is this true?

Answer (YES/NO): YES